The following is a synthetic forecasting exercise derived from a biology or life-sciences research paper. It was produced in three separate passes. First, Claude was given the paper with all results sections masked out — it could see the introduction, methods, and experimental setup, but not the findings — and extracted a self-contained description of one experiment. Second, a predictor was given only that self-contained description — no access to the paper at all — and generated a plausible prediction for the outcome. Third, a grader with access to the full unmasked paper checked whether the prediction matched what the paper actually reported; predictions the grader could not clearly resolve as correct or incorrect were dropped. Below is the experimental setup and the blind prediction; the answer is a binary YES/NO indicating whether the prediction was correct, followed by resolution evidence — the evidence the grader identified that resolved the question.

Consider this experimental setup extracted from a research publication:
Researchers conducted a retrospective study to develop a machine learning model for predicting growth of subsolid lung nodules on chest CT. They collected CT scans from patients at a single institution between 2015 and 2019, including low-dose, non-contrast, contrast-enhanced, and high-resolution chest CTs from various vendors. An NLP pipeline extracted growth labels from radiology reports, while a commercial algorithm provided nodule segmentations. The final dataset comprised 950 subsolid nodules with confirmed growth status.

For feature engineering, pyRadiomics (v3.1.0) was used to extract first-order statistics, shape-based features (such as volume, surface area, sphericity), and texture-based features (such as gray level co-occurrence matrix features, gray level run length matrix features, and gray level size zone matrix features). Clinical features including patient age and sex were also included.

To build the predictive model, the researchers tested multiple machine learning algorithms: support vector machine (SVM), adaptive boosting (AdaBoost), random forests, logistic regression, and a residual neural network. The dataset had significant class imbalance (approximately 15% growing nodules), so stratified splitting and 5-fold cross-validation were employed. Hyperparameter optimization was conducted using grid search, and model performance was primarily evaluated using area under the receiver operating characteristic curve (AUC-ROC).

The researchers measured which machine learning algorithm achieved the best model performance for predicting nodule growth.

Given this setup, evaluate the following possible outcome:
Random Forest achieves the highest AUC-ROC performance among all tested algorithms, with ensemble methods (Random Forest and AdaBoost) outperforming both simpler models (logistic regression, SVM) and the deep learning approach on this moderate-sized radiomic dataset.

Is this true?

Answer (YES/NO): NO